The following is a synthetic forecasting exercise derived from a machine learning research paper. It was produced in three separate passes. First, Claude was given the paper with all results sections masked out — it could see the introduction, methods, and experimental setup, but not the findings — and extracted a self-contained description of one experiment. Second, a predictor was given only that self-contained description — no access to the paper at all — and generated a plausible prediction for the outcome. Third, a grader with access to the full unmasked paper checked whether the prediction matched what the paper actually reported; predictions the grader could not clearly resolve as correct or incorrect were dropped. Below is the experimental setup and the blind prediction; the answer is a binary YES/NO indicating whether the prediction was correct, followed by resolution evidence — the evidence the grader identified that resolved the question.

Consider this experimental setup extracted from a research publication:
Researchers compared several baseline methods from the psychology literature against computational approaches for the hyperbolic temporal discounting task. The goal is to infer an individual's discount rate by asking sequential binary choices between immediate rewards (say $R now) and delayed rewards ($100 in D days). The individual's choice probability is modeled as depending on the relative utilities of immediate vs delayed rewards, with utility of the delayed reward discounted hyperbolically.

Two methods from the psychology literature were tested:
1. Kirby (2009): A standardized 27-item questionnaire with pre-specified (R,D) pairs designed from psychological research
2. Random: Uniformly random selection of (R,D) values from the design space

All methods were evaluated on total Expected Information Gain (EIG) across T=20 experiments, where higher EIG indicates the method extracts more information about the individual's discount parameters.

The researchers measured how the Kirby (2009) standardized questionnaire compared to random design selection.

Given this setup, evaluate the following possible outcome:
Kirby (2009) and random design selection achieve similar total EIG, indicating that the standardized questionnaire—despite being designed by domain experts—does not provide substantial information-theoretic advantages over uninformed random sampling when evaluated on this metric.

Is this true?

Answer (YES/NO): NO